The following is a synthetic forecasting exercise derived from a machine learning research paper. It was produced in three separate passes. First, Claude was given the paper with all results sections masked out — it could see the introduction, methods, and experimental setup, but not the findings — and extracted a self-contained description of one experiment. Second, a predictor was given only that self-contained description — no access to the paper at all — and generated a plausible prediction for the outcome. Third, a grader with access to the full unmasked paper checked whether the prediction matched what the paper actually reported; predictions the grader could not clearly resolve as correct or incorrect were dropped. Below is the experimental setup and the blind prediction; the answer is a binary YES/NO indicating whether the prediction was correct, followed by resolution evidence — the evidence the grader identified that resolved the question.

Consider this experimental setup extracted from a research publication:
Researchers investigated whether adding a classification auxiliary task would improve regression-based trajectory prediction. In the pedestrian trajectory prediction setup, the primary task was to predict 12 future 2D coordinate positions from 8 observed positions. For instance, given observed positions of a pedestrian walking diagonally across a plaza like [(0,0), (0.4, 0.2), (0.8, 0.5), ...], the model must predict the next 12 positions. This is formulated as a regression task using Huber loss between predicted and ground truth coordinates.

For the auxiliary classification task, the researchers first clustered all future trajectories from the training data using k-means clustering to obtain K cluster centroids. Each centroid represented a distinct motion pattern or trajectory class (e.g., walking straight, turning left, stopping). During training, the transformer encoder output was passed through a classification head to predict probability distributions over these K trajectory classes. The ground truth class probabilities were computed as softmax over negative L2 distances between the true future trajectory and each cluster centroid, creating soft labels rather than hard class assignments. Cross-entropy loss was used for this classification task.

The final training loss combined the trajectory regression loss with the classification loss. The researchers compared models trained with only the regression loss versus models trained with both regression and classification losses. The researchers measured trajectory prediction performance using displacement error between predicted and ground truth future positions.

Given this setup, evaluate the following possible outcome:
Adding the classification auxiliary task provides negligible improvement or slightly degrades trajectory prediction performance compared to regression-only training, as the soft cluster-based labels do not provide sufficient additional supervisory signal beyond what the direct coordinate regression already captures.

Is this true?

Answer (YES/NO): NO